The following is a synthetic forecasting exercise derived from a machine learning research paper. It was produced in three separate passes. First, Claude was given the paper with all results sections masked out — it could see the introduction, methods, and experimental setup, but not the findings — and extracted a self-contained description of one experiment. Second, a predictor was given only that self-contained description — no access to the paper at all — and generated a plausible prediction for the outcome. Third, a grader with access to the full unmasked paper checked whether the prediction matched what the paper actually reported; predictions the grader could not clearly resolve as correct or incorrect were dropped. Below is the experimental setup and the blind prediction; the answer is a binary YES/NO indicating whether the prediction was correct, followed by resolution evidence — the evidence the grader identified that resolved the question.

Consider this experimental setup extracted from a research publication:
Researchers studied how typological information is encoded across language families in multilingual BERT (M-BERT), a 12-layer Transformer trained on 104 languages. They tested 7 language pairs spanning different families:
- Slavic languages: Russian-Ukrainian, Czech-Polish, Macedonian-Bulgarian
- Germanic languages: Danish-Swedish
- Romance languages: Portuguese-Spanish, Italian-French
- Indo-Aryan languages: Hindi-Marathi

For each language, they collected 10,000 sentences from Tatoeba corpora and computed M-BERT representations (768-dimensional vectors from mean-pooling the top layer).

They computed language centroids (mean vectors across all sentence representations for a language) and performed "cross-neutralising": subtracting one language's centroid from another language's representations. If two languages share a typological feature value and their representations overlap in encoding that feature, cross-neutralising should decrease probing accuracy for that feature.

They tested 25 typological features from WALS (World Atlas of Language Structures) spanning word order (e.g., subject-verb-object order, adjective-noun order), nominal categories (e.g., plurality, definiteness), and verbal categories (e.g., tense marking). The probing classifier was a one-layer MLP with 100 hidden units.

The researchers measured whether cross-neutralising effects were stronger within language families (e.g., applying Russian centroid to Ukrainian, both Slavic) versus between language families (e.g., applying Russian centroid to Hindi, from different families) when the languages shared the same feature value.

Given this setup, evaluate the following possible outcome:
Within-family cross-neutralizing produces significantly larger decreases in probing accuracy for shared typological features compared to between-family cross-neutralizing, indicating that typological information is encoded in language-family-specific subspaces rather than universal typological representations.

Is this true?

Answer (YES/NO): NO